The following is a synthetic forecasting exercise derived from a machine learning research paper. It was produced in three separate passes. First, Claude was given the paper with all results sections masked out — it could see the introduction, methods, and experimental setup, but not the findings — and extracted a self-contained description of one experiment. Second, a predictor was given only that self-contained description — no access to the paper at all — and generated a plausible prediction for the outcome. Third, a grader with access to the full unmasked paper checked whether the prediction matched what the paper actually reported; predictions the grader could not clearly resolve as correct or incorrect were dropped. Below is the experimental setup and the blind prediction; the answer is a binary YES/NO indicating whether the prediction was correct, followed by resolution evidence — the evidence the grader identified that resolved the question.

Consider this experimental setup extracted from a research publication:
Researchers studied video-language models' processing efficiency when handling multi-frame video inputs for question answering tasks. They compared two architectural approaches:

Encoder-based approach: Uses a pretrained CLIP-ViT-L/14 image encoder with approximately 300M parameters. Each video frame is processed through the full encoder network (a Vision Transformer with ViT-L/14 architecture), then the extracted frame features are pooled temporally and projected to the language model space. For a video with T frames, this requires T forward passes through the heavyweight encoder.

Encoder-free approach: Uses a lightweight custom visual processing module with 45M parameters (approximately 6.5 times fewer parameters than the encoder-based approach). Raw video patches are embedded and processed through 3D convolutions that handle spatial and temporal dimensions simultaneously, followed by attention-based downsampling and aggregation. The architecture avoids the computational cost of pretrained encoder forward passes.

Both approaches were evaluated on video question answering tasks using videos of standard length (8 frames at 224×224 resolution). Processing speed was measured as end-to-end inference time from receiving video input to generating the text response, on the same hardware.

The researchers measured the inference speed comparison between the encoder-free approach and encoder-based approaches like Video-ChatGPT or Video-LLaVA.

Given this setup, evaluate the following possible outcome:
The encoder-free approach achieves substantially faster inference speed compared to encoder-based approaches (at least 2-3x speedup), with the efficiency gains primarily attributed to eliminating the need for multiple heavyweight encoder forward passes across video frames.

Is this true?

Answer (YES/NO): YES